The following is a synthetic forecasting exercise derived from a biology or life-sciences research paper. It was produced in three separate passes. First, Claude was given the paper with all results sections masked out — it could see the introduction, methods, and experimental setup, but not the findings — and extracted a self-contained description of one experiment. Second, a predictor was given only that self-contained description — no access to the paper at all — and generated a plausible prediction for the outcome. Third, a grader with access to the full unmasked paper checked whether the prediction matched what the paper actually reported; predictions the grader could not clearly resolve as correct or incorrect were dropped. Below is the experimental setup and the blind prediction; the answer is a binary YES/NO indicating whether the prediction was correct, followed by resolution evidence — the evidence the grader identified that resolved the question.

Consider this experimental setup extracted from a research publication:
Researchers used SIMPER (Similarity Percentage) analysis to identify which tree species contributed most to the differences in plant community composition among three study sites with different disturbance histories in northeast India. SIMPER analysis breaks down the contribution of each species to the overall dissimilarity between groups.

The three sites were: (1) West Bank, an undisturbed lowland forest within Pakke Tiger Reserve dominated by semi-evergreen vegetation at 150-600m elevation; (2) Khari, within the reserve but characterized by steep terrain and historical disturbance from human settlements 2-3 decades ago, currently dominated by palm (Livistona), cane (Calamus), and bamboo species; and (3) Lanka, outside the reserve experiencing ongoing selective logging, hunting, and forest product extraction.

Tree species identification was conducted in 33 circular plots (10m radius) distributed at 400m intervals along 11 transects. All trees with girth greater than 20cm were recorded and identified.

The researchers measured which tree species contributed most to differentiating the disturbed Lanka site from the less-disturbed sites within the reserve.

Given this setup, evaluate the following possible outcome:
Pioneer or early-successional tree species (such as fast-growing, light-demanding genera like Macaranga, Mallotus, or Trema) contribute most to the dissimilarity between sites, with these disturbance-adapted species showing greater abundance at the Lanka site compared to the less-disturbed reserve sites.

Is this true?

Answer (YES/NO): NO